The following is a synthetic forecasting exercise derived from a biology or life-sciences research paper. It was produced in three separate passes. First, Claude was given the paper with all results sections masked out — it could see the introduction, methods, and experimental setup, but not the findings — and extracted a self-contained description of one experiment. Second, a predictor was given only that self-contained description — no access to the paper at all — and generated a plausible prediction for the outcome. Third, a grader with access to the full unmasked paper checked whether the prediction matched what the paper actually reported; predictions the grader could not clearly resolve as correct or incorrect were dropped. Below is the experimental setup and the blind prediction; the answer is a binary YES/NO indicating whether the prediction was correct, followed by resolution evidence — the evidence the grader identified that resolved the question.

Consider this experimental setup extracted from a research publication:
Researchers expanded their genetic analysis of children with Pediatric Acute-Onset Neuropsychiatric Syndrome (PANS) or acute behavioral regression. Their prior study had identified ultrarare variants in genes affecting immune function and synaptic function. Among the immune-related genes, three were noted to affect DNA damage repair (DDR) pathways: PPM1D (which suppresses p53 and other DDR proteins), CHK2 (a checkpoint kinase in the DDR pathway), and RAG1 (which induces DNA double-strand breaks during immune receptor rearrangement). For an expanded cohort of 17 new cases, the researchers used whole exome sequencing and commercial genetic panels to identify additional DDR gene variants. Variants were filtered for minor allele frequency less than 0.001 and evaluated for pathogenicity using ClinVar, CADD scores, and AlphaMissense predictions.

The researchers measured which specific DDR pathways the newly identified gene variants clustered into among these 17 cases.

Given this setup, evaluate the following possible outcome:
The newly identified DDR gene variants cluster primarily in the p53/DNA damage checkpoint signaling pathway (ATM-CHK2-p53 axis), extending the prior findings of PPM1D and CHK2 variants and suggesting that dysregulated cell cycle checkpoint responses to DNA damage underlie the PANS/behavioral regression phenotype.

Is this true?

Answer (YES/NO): NO